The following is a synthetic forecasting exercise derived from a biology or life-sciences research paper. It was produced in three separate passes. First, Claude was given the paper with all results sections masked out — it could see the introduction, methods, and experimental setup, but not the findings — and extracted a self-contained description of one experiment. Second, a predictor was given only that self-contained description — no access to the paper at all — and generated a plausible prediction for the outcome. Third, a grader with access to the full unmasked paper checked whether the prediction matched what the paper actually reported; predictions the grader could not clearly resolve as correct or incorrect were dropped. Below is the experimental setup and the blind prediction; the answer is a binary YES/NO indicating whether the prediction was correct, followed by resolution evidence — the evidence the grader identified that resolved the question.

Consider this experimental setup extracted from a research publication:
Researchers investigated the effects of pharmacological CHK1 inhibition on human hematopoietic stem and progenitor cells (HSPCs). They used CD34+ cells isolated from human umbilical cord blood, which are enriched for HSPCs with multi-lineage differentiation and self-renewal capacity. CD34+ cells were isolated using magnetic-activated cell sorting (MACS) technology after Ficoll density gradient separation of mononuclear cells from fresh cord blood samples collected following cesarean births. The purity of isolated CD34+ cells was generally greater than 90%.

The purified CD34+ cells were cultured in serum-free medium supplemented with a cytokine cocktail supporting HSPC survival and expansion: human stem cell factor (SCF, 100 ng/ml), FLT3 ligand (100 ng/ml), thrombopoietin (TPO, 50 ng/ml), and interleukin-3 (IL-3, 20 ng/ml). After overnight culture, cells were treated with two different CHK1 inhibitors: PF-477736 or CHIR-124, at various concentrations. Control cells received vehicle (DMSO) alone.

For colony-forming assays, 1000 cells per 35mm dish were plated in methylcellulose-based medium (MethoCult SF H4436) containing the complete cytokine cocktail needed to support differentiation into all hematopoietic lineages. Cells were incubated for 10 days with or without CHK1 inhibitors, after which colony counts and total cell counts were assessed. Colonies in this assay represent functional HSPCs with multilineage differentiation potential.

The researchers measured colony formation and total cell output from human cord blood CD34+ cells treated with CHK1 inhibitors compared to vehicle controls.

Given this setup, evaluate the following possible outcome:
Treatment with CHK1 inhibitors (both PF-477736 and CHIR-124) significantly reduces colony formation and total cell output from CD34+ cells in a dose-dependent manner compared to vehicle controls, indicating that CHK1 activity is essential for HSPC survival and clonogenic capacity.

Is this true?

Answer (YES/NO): YES